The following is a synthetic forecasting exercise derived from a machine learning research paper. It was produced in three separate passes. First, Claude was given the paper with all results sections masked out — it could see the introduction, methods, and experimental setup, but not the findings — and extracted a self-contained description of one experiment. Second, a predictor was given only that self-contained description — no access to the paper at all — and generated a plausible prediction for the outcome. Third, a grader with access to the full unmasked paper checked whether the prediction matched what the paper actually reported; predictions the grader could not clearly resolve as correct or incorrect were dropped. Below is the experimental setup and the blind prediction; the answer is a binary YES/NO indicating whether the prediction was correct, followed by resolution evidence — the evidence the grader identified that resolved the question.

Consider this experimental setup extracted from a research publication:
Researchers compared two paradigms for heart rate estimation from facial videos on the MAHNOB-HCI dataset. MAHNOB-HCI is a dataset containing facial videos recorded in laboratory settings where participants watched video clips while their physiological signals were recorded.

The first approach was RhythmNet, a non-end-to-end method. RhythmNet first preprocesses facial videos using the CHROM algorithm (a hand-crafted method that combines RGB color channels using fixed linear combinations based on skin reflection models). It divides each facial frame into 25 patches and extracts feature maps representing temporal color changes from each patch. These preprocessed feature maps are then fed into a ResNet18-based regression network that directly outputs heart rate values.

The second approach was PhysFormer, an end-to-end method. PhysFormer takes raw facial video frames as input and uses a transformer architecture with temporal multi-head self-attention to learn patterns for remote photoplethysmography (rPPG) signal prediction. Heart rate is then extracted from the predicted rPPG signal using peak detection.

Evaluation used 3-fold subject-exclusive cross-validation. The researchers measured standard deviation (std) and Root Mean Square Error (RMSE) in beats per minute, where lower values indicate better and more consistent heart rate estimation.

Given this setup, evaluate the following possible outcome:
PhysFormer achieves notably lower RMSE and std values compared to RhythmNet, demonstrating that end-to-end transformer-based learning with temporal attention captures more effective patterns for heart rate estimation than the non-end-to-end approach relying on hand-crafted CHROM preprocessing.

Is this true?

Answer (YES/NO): NO